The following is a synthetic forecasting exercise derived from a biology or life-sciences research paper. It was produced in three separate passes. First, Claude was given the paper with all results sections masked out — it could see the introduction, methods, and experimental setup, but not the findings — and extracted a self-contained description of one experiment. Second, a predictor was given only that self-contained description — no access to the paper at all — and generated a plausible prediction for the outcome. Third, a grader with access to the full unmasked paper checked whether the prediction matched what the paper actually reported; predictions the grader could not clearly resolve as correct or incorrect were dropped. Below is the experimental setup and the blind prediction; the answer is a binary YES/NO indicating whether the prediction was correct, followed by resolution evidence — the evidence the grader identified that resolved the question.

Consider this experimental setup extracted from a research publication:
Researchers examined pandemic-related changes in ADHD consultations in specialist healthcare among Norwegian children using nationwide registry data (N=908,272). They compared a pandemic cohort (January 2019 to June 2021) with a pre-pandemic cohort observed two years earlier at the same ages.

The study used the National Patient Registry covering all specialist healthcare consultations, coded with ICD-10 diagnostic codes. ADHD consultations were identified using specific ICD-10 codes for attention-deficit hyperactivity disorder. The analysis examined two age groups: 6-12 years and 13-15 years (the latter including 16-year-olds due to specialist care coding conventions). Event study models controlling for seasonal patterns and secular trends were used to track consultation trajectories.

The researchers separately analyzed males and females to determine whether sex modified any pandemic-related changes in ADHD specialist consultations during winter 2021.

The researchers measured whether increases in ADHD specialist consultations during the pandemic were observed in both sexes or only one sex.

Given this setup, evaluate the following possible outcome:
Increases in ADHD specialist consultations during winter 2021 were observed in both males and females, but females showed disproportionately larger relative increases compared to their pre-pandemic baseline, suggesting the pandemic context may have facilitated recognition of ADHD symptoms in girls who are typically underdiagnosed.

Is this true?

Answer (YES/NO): NO